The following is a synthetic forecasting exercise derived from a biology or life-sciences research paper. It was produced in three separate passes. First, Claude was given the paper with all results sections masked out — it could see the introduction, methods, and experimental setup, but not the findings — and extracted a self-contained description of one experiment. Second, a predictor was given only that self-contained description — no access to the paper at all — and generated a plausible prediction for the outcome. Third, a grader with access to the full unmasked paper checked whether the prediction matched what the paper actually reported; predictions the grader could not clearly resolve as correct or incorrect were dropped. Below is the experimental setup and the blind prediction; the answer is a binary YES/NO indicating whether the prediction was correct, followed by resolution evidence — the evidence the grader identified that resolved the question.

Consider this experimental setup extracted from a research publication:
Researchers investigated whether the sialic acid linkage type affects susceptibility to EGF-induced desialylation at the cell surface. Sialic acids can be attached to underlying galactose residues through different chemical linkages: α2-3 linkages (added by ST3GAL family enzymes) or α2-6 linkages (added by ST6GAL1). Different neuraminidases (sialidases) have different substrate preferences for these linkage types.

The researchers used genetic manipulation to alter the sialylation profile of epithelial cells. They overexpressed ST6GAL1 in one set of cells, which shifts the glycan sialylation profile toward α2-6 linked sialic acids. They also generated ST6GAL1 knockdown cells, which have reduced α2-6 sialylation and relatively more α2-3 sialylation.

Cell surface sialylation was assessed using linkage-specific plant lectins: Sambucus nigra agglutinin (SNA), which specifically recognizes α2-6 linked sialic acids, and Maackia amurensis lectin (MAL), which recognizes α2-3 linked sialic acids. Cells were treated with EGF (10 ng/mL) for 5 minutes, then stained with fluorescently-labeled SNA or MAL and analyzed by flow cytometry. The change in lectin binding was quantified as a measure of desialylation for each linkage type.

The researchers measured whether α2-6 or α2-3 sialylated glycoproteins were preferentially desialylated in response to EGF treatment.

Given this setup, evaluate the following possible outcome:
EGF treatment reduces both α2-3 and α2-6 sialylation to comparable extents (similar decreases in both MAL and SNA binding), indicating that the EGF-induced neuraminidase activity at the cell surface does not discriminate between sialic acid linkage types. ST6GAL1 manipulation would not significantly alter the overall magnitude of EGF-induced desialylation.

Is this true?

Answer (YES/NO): NO